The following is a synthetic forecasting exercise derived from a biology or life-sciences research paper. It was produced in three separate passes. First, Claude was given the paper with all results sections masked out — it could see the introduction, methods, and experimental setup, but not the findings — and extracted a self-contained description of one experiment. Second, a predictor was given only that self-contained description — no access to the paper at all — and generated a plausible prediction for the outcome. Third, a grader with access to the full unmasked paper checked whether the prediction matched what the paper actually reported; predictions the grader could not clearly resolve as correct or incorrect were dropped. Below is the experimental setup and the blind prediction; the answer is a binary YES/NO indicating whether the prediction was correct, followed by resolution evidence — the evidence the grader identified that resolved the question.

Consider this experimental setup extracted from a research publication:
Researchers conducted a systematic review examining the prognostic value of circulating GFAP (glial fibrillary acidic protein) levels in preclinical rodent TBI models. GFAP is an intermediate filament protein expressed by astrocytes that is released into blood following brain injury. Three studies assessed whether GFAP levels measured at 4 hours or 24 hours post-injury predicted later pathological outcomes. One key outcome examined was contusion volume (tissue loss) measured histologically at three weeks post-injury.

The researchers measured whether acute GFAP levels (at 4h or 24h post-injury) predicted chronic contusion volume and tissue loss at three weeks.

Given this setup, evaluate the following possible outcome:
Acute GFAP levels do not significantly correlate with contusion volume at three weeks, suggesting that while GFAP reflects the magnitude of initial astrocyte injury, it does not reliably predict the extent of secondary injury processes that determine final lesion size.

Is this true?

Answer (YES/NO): NO